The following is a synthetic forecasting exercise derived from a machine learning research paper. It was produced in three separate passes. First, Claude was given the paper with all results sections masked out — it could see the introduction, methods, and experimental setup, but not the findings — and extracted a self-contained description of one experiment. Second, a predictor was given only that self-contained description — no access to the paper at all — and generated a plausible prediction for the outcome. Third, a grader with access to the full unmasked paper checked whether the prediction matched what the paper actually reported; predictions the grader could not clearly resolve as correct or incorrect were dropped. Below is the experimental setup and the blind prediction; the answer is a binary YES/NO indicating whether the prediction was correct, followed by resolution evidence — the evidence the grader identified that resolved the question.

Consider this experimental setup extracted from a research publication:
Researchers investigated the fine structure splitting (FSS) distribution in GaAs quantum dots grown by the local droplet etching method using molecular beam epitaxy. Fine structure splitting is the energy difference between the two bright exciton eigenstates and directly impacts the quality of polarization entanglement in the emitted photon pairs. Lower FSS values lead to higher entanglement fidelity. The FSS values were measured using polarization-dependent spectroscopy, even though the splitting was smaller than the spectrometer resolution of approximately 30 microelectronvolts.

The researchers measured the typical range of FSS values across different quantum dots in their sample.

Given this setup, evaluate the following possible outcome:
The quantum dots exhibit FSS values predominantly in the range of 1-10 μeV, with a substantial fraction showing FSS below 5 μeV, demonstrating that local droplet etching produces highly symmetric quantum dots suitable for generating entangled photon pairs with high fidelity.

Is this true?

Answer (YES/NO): NO